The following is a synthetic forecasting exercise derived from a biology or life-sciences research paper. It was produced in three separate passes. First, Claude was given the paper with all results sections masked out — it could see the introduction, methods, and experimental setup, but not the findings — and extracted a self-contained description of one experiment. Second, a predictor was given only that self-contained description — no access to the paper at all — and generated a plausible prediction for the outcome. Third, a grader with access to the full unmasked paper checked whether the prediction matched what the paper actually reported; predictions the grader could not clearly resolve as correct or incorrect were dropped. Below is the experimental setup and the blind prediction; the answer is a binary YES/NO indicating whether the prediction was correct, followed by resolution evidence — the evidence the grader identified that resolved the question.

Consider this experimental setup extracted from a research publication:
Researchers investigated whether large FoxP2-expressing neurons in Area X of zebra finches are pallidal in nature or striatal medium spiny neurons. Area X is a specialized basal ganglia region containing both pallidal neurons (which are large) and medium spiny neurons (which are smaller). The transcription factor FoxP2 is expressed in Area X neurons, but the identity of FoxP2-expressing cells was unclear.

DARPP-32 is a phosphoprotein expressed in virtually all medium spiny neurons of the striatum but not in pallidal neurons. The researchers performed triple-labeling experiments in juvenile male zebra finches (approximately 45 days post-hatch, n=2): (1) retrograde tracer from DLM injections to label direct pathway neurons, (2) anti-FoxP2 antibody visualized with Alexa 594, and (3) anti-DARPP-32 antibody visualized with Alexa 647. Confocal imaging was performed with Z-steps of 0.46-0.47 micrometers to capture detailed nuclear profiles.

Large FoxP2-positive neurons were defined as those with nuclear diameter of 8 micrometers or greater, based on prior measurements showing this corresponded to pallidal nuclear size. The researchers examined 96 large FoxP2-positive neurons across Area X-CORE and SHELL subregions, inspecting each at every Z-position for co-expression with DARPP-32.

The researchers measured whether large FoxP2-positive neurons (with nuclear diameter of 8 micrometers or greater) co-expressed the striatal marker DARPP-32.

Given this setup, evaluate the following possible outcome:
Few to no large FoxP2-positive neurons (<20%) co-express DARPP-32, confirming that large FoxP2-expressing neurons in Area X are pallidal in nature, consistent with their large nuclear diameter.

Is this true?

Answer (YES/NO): NO